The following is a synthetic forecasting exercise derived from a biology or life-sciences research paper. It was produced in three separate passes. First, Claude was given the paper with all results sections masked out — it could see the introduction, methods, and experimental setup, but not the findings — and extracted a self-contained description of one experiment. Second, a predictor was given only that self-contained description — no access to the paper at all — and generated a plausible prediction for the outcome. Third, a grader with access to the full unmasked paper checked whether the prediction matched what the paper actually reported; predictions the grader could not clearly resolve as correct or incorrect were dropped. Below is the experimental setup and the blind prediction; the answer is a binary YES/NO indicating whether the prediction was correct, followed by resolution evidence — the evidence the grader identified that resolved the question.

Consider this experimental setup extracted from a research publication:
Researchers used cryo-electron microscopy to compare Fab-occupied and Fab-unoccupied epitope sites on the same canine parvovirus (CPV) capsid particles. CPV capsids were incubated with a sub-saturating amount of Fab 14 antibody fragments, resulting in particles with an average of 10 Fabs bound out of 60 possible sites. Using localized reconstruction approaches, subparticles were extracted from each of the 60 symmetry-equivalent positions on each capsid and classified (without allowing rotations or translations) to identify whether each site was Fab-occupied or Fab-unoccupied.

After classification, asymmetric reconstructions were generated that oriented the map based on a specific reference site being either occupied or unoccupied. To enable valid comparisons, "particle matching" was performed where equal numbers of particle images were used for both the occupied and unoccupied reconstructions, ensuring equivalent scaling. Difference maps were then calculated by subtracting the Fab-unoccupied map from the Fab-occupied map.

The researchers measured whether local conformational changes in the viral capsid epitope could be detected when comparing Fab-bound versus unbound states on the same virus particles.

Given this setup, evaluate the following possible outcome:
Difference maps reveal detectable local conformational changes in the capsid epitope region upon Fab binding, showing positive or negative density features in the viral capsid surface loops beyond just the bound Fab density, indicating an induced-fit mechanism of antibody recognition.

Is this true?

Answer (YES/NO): YES